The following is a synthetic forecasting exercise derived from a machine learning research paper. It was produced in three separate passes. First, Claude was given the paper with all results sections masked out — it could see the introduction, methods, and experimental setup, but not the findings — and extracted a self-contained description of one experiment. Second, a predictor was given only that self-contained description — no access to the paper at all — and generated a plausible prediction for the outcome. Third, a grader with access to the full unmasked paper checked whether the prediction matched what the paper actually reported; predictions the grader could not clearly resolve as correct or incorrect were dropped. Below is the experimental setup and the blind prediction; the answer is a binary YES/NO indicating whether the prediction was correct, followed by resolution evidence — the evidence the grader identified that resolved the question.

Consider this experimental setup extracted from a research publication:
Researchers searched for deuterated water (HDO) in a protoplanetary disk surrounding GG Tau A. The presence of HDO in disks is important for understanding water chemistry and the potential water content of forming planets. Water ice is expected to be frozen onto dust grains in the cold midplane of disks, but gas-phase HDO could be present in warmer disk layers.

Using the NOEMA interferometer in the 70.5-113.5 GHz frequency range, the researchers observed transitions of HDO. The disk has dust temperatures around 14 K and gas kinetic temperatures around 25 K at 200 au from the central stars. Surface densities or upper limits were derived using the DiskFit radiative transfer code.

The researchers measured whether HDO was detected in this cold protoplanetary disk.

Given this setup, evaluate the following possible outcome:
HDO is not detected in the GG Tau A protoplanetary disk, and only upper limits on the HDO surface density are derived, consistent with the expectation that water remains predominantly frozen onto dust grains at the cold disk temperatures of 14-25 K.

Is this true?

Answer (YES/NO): YES